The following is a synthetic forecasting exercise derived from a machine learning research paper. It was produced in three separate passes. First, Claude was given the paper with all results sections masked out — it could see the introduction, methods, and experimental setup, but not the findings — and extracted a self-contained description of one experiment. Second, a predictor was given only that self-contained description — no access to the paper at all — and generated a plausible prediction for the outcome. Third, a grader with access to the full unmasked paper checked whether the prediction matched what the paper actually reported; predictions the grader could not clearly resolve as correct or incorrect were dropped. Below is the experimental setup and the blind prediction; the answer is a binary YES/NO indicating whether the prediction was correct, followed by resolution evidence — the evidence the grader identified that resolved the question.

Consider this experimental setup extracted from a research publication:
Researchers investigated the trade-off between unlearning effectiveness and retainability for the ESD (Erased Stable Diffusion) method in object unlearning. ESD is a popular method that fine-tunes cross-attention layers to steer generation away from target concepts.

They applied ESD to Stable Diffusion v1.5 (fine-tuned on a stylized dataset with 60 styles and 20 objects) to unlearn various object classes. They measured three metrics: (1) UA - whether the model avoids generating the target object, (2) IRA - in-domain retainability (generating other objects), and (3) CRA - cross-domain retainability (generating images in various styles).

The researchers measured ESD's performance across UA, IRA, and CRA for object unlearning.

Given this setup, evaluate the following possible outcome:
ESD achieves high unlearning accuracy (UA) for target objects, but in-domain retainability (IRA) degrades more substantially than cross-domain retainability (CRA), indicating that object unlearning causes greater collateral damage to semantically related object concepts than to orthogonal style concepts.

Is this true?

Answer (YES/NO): NO